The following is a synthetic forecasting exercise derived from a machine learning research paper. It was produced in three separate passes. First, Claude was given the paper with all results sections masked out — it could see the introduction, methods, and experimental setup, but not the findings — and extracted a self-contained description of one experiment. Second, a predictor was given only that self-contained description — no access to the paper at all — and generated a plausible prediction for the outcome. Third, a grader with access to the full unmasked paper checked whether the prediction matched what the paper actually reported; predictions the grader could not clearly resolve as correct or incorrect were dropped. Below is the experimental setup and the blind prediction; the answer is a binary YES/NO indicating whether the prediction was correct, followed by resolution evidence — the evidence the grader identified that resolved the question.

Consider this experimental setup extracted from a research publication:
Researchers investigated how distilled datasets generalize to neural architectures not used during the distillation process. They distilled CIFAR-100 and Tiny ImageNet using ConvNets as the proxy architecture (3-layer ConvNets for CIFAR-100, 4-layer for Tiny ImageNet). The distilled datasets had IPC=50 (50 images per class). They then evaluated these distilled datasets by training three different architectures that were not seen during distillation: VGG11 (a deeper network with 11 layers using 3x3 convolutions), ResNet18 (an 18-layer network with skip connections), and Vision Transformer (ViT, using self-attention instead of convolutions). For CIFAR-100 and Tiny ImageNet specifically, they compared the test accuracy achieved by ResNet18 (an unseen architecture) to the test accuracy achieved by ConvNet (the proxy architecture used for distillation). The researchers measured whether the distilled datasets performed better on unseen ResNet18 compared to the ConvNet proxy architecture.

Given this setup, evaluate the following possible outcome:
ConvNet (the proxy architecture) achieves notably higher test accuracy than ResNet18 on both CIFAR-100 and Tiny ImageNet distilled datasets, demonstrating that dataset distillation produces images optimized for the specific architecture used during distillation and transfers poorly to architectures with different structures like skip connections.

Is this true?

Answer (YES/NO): NO